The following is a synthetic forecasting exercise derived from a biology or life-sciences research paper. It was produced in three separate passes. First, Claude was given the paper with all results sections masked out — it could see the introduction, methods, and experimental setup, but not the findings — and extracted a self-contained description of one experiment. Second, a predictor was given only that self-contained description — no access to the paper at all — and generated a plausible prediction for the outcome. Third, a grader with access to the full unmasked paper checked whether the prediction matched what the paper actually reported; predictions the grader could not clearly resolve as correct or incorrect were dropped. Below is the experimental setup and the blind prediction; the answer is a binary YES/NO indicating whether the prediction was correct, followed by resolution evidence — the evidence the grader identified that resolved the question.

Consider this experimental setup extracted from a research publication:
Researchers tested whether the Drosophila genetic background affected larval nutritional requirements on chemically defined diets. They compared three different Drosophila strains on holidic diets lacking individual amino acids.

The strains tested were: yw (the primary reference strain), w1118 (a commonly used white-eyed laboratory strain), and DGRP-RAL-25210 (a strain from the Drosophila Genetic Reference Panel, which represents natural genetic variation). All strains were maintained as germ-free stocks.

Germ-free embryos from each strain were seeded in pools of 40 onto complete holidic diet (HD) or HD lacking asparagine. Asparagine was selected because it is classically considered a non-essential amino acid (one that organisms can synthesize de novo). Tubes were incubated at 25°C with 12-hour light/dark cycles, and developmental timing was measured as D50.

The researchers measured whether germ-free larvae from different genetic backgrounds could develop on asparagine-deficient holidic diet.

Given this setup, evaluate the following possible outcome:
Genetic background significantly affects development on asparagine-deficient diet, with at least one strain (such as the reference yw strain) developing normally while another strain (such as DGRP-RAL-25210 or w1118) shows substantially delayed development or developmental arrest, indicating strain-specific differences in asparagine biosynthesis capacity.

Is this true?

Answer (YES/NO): NO